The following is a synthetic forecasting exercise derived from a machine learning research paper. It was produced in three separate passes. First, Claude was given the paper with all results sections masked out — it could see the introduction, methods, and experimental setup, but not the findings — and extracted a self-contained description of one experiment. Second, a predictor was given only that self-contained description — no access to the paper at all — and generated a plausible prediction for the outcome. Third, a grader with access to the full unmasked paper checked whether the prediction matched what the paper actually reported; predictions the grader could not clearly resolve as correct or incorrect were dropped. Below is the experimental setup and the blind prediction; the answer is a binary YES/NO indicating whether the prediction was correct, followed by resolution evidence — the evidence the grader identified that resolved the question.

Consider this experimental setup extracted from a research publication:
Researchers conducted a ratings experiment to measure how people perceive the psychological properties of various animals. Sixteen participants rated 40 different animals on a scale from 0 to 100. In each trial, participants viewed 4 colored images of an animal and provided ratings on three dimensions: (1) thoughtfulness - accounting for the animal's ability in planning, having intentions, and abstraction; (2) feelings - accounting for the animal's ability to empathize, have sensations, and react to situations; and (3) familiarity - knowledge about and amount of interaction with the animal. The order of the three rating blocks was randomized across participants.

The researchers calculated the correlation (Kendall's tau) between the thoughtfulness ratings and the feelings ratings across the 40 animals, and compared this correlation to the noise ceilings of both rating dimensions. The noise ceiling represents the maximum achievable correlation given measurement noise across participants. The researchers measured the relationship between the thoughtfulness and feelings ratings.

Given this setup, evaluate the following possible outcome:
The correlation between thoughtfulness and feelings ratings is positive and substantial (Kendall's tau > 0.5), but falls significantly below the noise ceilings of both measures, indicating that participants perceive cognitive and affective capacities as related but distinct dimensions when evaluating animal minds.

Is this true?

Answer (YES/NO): NO